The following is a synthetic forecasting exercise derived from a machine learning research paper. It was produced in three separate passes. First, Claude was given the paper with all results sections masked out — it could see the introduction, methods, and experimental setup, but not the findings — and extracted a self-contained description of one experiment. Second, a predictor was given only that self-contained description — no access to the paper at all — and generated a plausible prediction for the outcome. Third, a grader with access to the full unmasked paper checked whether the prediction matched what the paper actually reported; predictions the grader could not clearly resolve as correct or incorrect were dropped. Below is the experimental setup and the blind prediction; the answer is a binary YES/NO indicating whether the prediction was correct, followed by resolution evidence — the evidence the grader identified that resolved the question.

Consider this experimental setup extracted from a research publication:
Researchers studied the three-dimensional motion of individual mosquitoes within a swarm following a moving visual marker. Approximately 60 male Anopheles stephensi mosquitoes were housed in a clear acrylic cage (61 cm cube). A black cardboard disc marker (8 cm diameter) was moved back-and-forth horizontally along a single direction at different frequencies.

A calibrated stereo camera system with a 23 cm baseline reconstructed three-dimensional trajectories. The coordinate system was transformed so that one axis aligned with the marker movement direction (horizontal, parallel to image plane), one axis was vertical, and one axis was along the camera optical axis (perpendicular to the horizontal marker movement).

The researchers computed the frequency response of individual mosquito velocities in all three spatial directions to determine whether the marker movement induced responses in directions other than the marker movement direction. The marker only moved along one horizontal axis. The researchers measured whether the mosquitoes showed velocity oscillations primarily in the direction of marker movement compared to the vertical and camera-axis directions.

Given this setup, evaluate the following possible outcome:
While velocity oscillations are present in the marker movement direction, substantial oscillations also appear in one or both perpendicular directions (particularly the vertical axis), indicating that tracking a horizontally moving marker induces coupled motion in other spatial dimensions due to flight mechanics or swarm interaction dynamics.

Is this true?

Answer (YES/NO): NO